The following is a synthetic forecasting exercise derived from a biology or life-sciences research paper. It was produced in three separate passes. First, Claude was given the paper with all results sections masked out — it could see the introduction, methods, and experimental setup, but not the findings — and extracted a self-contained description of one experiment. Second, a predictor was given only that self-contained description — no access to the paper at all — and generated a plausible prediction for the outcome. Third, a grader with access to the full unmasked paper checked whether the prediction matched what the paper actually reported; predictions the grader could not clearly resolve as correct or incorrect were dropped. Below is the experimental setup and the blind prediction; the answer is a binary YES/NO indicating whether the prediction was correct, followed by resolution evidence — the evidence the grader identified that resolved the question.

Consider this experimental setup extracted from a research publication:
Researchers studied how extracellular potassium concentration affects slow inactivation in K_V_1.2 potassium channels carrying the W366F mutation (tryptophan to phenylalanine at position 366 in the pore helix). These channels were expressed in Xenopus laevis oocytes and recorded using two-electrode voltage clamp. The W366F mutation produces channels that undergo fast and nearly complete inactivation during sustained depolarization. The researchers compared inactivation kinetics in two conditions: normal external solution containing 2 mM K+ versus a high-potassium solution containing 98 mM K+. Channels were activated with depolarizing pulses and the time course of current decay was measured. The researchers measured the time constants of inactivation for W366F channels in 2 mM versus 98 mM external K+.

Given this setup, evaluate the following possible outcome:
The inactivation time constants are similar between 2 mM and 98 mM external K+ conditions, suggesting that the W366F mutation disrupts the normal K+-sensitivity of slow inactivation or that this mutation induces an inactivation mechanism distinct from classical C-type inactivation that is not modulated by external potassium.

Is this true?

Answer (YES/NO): NO